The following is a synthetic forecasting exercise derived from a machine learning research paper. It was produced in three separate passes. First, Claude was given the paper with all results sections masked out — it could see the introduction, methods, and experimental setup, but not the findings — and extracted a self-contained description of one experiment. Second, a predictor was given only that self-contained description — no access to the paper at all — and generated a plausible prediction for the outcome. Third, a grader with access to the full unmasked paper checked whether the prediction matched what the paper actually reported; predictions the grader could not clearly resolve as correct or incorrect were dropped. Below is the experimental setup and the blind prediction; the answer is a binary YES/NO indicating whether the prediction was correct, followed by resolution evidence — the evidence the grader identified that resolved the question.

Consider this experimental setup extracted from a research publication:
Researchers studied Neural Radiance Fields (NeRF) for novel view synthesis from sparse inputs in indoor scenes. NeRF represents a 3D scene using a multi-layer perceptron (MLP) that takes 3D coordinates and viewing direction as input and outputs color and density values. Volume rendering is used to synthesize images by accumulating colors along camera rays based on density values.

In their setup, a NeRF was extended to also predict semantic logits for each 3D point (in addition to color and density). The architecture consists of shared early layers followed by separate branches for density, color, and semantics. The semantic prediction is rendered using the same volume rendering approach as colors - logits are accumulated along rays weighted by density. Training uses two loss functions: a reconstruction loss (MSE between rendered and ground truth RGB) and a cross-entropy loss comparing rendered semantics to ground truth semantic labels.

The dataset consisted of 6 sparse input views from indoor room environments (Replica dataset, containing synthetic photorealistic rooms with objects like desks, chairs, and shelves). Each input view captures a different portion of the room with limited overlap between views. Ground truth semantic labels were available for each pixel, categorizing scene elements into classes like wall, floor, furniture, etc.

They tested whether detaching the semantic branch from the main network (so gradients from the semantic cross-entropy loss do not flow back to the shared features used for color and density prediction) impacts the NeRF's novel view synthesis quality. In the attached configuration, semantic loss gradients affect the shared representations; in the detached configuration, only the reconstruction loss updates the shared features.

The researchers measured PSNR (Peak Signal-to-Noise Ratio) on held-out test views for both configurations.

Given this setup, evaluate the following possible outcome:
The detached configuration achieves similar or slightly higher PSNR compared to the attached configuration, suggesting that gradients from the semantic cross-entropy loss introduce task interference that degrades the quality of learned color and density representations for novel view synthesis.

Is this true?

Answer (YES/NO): YES